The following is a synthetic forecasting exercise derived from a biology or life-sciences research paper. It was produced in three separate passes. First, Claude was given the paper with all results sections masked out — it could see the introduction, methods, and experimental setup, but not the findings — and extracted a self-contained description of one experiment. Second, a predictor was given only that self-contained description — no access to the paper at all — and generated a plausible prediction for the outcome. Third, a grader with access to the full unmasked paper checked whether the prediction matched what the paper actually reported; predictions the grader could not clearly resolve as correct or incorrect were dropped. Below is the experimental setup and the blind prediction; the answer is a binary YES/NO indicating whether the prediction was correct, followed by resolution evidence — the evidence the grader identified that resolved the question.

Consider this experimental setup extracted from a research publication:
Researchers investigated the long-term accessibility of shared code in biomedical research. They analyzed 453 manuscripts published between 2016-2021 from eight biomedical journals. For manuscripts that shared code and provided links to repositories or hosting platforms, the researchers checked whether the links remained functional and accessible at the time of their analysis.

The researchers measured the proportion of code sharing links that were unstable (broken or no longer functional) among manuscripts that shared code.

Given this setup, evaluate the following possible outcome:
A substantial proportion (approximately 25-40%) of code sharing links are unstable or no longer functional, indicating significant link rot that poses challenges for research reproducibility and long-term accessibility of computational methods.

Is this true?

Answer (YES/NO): NO